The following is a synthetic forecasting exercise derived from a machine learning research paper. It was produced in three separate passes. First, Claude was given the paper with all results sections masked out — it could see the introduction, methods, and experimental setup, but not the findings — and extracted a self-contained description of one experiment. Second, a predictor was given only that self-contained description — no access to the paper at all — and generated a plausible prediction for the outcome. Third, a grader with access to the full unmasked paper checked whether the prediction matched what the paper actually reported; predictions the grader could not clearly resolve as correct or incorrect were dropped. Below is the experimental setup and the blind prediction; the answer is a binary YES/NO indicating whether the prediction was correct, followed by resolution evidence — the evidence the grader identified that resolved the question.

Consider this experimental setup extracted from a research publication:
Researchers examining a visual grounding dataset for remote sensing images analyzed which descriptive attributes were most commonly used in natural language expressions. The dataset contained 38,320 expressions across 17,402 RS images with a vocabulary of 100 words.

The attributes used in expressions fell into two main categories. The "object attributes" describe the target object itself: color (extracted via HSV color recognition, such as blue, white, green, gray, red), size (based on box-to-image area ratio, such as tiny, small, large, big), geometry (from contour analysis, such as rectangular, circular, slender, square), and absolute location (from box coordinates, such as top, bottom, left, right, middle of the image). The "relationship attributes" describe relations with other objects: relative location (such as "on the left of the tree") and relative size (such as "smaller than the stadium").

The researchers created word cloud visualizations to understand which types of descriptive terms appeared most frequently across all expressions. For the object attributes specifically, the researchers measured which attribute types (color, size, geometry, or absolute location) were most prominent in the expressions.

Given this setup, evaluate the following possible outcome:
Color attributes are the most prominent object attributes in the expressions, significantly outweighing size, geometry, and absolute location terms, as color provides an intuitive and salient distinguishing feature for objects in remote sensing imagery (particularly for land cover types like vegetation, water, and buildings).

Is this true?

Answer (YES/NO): YES